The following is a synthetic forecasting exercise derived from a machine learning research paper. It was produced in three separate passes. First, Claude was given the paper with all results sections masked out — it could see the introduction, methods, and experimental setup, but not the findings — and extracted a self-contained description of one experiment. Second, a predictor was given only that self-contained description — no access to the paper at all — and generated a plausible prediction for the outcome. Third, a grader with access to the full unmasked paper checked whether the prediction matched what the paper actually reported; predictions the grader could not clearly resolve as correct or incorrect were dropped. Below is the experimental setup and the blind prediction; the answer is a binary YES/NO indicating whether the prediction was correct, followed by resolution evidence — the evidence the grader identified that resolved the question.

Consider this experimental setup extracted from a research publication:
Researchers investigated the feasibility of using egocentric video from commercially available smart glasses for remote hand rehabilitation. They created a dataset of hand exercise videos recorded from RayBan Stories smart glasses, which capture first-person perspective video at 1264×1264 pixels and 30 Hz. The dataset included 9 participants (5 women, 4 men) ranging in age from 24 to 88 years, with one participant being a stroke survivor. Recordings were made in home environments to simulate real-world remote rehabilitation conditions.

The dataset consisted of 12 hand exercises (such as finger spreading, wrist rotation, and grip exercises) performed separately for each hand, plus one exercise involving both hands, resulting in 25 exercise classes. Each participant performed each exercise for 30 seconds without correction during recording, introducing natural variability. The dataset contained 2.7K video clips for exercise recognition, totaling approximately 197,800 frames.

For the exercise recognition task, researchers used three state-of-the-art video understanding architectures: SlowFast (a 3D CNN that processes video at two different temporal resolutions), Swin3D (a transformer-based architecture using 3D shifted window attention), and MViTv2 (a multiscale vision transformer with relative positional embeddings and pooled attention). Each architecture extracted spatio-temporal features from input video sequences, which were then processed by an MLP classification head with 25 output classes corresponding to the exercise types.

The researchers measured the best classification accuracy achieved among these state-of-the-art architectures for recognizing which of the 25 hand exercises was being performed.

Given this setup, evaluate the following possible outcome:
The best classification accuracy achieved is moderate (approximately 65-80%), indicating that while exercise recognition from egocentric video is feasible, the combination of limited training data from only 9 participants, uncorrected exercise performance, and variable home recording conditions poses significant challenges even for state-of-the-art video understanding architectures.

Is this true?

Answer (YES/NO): NO